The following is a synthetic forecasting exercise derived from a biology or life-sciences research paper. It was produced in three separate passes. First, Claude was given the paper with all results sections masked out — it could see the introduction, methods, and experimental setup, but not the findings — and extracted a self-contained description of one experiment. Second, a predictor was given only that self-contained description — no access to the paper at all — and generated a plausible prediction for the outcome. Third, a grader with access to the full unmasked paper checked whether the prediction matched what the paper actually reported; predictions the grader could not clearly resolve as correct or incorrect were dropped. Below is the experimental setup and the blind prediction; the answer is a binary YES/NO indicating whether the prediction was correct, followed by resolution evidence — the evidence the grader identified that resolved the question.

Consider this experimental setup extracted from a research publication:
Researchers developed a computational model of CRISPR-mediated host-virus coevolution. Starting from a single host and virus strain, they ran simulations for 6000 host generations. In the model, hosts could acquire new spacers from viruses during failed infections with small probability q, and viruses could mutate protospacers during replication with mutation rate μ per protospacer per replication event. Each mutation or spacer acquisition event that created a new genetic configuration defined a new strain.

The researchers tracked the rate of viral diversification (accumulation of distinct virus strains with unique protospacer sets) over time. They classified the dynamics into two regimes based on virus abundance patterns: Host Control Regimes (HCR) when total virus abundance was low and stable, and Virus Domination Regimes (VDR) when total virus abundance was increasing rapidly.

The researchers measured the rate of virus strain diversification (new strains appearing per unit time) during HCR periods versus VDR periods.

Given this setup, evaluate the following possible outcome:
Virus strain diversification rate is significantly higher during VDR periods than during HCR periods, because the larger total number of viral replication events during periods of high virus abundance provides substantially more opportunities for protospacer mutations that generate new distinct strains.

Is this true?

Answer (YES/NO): YES